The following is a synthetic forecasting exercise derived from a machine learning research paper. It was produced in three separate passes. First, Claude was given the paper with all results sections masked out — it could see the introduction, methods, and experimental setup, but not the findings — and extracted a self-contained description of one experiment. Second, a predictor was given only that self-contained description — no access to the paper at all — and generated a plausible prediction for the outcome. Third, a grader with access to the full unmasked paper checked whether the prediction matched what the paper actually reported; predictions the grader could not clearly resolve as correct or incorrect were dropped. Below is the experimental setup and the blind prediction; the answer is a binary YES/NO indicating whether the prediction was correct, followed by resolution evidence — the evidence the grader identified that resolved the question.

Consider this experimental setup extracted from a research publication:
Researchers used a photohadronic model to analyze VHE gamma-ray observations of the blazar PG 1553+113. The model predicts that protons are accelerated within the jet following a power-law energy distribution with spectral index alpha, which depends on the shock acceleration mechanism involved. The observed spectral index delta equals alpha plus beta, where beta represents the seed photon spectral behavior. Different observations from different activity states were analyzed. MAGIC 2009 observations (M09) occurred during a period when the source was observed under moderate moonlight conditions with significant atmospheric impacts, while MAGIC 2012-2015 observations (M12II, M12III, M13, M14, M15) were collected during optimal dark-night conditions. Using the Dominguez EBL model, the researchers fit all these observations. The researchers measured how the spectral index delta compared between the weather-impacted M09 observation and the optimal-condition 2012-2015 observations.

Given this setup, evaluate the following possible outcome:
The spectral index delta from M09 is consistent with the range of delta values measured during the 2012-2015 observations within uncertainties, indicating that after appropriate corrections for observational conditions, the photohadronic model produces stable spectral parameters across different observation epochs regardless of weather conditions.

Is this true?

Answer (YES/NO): NO